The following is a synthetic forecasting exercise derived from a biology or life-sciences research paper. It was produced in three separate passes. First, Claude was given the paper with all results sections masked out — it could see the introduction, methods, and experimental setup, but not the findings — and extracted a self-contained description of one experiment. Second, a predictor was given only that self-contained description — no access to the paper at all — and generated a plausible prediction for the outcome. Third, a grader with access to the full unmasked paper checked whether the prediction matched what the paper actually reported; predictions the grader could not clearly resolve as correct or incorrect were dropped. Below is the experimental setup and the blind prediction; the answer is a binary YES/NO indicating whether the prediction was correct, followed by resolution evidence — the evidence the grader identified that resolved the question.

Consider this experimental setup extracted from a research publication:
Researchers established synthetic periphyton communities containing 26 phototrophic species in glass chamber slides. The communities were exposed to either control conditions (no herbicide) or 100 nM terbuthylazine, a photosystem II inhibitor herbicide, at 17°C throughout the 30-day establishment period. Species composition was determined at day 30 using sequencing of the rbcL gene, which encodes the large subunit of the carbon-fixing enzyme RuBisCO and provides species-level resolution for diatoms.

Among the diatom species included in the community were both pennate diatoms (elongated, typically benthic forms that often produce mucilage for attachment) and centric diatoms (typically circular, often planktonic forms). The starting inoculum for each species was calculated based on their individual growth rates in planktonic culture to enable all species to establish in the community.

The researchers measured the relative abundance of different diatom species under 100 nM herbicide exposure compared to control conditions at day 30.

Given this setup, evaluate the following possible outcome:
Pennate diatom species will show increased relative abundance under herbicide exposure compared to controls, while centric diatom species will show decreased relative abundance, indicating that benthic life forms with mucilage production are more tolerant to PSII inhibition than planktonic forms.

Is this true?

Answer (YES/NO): NO